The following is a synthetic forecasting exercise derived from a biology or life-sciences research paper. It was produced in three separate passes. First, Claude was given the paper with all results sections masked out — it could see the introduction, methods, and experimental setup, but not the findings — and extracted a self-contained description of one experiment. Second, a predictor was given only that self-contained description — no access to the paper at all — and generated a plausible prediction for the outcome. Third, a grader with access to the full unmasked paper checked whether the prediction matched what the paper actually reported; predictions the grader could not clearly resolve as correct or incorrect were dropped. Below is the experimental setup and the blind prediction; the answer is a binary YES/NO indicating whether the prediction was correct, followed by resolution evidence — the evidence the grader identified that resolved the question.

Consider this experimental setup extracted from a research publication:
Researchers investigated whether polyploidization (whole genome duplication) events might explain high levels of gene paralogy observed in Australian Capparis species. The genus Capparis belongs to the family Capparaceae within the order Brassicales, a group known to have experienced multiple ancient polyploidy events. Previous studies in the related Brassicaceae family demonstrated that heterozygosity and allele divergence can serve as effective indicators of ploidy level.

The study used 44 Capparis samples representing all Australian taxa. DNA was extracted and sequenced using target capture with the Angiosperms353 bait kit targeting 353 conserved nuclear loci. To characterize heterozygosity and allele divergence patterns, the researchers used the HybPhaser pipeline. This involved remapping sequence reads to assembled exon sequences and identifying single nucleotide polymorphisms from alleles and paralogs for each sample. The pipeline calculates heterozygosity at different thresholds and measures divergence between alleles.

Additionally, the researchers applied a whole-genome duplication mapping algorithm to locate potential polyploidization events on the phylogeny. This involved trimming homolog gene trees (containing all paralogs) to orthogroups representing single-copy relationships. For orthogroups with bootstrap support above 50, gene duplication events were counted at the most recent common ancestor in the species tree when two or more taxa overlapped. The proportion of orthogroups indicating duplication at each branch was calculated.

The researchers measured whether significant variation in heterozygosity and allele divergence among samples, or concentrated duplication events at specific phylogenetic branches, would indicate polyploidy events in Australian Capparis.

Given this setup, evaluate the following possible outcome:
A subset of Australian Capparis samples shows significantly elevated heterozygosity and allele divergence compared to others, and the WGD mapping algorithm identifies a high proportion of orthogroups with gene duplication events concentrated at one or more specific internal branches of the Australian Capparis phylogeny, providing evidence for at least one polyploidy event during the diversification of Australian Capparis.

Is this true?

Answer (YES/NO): YES